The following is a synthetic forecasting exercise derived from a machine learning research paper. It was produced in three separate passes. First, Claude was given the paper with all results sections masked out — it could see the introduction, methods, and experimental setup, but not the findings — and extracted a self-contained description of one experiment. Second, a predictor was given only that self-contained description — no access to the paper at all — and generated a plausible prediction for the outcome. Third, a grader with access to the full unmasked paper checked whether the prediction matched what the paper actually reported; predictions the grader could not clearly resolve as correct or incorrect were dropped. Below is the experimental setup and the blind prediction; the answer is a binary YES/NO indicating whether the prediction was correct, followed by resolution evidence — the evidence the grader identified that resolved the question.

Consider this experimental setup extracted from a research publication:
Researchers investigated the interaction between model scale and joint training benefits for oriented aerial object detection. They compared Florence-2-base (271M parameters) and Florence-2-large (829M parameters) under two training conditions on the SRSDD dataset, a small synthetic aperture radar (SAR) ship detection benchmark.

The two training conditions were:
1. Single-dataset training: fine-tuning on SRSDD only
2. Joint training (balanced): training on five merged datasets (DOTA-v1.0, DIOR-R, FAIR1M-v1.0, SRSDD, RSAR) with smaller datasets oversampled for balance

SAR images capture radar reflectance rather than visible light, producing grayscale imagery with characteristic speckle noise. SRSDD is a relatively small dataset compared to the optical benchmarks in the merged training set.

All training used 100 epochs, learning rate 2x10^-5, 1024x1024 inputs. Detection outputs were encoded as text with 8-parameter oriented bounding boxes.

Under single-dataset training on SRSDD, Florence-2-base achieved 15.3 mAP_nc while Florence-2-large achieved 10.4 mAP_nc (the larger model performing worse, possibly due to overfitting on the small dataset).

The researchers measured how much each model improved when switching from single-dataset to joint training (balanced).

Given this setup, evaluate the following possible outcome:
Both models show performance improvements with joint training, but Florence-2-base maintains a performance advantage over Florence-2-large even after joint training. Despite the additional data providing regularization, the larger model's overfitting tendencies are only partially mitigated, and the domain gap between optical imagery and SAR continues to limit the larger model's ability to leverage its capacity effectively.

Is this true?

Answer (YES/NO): NO